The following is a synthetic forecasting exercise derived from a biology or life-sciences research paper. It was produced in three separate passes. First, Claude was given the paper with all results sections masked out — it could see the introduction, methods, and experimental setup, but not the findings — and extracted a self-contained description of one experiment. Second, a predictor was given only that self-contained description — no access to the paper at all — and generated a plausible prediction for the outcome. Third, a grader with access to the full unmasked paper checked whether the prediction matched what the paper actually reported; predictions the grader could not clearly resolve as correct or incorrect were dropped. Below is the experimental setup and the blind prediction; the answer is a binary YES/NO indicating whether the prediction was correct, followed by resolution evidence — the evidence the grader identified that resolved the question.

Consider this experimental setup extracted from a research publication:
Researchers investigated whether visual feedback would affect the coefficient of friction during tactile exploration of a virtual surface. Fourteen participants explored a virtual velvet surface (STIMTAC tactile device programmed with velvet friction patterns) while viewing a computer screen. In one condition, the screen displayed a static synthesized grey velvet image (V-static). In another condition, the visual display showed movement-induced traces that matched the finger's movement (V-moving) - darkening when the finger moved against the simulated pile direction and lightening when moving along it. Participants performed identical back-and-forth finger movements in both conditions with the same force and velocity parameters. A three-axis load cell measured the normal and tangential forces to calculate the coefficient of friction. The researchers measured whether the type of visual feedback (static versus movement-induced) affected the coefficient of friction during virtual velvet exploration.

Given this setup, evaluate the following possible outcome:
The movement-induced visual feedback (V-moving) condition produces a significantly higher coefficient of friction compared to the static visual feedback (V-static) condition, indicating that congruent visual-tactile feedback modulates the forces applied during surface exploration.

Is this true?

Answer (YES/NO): NO